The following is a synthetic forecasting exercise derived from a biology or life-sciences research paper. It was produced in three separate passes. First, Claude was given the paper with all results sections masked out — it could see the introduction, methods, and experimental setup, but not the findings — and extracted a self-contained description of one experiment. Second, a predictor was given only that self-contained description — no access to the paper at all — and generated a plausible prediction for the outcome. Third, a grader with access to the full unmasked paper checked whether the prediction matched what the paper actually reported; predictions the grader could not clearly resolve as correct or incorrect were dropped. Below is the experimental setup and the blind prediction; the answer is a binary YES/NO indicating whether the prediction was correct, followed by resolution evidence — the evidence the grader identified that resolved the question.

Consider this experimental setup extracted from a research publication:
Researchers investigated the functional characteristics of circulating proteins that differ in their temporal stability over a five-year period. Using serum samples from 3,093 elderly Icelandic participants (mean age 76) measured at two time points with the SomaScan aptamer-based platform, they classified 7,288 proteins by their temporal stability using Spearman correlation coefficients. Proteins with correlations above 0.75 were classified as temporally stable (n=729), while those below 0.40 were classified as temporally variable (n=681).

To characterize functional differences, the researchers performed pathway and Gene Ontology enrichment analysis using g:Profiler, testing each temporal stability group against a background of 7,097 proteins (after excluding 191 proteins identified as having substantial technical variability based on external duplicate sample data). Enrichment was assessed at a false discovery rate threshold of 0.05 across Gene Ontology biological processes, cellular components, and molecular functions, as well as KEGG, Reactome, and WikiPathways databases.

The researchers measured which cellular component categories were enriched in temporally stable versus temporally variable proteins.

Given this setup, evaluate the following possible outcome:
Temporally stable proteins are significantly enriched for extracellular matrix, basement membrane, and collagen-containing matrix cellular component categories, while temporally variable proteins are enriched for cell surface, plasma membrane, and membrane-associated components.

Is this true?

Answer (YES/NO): NO